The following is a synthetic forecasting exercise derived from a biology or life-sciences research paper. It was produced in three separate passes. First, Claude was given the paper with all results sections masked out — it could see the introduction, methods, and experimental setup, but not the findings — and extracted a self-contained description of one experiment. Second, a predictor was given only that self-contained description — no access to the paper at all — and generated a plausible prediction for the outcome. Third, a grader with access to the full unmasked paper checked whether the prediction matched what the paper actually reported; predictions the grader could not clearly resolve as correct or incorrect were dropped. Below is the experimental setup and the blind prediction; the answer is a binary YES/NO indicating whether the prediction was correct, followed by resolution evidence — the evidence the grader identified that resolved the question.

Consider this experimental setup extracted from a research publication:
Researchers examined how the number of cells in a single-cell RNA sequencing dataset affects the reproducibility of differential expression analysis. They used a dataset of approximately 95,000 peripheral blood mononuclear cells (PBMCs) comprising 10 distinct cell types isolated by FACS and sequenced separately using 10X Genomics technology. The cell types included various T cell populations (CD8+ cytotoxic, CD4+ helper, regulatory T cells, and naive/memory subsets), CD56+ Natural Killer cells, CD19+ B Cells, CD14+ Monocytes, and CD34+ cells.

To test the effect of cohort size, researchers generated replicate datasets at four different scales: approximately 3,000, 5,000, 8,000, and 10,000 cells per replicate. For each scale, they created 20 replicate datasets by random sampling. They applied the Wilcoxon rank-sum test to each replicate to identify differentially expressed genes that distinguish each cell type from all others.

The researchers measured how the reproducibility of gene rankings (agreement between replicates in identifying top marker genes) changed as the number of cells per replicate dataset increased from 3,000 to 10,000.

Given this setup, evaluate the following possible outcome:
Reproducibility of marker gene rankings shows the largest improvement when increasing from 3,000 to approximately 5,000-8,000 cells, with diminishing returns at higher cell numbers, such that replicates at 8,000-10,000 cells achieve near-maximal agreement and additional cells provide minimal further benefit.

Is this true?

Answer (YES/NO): NO